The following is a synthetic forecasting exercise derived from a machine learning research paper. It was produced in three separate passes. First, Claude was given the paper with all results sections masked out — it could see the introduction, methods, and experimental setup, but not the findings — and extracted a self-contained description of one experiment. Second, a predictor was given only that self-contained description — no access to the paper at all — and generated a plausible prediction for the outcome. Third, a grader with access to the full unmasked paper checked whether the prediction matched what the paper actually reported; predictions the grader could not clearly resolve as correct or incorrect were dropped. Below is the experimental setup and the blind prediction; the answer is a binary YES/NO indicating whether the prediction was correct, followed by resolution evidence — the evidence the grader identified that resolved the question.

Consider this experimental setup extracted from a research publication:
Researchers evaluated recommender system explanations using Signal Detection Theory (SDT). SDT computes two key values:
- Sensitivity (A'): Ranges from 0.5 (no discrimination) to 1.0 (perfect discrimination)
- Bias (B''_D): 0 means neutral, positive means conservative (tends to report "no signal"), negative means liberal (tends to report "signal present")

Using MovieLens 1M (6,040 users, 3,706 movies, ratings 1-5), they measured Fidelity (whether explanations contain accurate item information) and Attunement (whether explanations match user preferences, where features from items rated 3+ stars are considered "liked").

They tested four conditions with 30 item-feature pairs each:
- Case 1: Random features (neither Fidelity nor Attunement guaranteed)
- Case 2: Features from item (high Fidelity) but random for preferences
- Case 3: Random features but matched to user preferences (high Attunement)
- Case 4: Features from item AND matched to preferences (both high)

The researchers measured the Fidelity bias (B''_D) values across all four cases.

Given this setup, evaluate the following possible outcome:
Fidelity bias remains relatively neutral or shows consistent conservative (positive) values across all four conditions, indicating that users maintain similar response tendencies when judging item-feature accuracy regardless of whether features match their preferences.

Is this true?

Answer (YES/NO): NO